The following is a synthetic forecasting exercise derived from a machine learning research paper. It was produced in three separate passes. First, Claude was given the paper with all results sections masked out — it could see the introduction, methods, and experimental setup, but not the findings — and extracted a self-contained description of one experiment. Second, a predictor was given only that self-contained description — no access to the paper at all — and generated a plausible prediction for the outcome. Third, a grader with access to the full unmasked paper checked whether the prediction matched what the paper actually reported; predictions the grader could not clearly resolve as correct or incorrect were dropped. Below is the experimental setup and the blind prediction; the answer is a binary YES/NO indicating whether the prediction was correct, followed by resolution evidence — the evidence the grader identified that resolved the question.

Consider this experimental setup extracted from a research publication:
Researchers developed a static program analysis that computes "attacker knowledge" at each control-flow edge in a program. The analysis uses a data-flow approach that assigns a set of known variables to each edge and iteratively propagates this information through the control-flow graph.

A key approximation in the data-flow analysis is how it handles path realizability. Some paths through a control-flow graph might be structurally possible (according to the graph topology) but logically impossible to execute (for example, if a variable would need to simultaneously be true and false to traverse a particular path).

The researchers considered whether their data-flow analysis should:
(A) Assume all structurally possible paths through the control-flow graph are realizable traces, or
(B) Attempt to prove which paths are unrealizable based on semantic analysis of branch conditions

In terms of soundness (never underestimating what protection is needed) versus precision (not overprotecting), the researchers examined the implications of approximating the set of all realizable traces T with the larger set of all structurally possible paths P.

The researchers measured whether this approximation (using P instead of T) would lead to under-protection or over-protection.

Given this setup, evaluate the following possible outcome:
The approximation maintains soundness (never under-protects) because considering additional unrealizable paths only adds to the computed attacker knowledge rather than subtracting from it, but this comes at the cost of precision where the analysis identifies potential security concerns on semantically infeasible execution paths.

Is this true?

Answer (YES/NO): NO